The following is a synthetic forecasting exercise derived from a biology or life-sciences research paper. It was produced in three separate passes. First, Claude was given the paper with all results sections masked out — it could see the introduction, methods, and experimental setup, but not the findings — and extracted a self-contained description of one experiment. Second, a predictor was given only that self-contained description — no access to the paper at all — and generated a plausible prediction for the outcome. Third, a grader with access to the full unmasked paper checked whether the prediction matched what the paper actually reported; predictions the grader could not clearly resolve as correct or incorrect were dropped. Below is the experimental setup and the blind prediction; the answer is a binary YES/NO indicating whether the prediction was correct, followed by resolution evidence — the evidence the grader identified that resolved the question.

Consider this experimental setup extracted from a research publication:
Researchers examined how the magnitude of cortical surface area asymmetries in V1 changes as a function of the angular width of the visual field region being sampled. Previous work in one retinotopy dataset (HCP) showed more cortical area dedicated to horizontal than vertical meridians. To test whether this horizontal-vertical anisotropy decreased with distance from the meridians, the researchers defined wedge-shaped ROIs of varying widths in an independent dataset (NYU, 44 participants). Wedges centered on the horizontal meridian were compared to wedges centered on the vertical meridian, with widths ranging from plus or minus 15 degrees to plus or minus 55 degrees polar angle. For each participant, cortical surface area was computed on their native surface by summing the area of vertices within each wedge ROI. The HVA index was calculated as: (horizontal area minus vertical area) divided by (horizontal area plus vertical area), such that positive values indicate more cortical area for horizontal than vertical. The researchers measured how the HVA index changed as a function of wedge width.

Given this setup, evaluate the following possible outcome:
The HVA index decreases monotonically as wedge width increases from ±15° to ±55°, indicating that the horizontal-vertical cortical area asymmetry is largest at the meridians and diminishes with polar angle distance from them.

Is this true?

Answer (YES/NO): YES